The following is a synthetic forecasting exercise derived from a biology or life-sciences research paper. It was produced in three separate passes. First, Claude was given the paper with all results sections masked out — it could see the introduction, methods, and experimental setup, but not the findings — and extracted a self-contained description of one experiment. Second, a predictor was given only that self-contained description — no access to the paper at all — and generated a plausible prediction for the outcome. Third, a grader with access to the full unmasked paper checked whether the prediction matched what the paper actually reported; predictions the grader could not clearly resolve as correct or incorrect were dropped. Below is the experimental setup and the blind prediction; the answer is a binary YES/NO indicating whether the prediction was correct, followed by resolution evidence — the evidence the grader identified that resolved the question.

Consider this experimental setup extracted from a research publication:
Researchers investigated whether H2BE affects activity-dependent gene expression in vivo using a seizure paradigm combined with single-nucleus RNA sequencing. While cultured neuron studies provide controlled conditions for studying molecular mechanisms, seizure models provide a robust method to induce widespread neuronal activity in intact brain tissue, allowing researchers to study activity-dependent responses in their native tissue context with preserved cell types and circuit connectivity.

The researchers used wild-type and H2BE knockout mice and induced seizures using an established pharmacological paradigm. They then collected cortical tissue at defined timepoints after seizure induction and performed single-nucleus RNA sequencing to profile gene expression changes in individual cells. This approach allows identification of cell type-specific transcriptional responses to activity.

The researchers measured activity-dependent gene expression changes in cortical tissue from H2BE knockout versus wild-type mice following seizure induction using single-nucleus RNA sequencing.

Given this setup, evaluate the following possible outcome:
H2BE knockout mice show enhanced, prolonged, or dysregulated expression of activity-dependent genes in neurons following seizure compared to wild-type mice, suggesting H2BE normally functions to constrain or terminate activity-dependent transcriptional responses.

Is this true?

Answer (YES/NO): NO